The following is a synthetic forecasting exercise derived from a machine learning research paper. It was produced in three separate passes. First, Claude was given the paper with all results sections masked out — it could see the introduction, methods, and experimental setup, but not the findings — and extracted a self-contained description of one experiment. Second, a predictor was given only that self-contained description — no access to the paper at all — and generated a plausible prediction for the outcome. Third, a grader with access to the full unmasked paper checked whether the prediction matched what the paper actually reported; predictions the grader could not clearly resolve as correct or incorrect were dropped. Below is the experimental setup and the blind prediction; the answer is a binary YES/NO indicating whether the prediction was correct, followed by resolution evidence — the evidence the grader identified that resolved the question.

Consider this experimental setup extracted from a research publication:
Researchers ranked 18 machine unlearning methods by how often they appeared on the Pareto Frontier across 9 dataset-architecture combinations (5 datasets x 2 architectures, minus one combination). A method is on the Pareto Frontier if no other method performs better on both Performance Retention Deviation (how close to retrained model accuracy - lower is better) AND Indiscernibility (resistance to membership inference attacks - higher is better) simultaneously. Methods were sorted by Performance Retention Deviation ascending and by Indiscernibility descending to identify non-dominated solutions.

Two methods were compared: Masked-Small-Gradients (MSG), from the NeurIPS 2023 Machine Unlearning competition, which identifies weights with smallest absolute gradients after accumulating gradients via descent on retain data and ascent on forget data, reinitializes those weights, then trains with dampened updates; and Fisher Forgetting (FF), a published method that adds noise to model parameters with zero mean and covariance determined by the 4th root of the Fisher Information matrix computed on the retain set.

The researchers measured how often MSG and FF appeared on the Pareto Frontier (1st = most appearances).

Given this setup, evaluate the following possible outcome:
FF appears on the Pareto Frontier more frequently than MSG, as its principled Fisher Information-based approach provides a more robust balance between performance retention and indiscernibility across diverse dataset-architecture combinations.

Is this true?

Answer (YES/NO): NO